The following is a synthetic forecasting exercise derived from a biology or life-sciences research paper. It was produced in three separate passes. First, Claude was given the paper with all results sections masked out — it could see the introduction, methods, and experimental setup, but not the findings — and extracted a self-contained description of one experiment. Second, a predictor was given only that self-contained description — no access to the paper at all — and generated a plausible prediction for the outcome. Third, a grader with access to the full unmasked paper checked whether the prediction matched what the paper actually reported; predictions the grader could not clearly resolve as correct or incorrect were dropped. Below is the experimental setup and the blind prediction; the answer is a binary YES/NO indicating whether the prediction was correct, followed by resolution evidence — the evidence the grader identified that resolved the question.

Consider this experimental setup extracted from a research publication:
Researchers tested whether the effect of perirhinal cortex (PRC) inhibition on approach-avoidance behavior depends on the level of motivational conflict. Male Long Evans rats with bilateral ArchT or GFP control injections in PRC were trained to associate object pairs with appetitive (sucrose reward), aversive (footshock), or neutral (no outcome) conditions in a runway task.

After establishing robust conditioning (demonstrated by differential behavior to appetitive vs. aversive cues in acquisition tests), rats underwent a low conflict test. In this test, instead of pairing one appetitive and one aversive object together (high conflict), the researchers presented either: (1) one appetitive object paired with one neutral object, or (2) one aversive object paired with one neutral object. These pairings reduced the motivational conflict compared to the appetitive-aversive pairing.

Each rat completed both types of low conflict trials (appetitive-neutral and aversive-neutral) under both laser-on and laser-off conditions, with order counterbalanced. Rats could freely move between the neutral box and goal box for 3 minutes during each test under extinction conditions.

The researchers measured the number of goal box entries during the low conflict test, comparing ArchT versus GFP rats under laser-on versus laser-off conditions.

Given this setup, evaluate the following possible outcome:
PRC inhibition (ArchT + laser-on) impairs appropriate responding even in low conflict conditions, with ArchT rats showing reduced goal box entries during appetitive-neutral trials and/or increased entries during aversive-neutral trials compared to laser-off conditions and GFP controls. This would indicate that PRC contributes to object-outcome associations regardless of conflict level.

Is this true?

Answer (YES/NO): NO